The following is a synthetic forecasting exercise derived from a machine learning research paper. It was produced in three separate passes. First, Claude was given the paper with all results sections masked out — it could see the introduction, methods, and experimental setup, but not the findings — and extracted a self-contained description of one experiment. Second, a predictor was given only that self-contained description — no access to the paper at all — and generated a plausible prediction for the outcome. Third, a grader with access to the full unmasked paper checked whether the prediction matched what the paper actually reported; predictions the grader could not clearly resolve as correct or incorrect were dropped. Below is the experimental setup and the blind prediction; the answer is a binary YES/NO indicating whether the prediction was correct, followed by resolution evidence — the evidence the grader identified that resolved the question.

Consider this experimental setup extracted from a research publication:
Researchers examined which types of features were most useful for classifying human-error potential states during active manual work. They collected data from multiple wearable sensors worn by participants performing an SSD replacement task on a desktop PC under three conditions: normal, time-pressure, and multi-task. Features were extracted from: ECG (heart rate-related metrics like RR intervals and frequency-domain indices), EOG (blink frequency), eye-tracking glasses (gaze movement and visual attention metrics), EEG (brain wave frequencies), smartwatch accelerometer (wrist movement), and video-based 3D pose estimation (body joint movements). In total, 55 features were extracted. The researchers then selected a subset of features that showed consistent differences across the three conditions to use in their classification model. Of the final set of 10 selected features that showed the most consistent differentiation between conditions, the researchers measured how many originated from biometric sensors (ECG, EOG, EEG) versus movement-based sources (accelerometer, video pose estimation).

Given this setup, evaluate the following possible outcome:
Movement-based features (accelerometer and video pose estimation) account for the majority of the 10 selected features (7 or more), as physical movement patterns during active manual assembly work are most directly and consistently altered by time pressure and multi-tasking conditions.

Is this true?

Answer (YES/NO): NO